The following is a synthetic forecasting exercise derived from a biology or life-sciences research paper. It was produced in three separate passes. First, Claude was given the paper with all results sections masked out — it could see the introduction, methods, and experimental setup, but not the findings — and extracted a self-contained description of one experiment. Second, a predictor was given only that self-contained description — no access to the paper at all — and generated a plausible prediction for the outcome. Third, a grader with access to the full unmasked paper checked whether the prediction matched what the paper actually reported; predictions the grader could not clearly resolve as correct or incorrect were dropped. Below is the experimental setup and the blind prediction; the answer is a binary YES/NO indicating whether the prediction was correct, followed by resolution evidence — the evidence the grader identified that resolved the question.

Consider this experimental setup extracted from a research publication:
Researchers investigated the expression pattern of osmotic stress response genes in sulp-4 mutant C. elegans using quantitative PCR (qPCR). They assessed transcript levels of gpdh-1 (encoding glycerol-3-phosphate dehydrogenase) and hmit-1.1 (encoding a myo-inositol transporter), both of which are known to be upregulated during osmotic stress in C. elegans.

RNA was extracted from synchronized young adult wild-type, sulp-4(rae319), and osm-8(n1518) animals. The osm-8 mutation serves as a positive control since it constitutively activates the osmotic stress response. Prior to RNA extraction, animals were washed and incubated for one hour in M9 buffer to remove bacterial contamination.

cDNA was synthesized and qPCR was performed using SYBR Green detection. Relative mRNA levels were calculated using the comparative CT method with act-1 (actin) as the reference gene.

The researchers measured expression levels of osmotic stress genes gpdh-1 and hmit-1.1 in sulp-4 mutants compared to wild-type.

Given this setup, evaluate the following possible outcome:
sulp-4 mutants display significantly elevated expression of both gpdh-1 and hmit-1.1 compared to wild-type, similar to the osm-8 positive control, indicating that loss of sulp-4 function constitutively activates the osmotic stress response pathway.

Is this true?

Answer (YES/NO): NO